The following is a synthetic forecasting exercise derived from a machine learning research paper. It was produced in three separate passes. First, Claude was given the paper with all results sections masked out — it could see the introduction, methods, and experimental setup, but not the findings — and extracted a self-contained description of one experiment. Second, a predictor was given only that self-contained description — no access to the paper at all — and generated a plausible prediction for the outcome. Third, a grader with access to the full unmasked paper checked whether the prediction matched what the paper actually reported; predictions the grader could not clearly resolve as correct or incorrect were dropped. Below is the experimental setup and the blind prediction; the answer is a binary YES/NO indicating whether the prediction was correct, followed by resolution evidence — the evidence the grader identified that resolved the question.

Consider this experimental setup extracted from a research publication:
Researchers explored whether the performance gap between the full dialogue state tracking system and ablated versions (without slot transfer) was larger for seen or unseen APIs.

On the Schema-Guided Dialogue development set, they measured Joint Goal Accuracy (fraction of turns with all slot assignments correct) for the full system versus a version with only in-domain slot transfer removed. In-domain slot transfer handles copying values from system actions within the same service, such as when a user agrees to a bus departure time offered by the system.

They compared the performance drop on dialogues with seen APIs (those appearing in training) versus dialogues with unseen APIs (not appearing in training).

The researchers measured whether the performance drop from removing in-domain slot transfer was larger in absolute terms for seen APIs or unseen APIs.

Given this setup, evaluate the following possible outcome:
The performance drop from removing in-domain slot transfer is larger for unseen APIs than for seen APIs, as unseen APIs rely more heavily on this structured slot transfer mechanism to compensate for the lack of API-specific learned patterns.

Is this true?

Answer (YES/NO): NO